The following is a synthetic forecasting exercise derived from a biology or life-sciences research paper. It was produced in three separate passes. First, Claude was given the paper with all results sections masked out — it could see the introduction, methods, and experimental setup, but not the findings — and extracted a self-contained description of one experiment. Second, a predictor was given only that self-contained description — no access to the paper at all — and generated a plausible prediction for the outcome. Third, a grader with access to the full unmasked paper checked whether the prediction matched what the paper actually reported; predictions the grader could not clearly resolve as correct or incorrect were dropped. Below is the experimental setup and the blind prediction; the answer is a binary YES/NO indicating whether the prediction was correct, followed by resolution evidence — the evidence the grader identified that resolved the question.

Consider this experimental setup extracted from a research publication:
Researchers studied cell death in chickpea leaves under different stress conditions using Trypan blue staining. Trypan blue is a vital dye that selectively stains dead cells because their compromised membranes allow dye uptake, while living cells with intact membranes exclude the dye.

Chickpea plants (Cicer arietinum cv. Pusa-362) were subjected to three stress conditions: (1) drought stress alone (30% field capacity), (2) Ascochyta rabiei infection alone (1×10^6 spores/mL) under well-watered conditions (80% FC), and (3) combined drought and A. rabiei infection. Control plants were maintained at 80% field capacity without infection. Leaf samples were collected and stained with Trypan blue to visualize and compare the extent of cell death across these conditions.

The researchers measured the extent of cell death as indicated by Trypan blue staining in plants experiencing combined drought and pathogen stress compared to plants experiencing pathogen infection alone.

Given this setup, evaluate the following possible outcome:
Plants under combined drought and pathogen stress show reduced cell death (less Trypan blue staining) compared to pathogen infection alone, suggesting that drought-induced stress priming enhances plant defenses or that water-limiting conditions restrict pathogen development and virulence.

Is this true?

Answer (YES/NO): YES